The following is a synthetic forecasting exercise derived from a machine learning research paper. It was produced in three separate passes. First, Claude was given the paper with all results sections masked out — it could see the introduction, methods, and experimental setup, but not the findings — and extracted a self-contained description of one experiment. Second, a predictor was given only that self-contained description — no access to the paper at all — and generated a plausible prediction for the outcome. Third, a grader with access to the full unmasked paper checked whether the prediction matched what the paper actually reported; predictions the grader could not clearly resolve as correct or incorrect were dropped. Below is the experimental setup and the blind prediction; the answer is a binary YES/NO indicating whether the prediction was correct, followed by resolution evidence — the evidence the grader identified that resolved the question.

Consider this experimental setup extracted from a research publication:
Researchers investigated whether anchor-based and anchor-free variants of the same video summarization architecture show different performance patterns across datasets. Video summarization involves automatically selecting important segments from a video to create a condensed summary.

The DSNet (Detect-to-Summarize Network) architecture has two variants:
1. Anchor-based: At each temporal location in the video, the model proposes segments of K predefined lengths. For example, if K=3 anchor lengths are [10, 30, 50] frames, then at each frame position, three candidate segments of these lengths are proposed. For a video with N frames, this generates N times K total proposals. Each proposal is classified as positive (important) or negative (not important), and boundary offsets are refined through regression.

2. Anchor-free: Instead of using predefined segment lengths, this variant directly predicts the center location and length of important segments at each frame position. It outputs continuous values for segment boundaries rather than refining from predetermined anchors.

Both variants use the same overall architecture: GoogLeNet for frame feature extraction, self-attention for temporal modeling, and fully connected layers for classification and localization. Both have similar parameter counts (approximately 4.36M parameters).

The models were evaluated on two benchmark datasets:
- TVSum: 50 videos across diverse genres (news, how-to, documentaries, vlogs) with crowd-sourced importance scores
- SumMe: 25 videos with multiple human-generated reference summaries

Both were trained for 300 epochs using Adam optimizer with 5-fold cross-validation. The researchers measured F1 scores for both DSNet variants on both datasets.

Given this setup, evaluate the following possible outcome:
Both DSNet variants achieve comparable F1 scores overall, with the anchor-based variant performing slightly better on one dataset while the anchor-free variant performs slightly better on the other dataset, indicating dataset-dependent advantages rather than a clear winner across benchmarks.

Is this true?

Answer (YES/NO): YES